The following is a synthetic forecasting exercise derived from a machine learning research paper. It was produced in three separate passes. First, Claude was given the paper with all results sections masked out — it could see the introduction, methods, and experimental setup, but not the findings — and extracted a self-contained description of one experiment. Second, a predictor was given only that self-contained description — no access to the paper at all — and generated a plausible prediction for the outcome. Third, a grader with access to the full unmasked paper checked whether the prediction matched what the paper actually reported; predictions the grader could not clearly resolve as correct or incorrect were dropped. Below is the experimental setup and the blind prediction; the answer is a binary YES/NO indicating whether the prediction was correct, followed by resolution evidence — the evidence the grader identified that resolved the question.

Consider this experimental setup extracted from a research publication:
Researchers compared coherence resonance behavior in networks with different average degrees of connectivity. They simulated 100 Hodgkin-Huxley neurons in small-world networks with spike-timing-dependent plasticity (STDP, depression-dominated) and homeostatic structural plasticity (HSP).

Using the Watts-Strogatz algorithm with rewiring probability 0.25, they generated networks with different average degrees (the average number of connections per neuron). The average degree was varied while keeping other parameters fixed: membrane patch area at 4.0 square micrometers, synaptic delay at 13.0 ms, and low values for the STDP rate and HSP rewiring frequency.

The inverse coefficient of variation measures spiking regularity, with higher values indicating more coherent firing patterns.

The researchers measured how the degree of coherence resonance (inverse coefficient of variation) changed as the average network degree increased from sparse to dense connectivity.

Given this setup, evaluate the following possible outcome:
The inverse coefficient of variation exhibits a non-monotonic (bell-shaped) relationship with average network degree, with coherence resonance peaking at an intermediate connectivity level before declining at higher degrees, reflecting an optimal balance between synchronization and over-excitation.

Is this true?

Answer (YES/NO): NO